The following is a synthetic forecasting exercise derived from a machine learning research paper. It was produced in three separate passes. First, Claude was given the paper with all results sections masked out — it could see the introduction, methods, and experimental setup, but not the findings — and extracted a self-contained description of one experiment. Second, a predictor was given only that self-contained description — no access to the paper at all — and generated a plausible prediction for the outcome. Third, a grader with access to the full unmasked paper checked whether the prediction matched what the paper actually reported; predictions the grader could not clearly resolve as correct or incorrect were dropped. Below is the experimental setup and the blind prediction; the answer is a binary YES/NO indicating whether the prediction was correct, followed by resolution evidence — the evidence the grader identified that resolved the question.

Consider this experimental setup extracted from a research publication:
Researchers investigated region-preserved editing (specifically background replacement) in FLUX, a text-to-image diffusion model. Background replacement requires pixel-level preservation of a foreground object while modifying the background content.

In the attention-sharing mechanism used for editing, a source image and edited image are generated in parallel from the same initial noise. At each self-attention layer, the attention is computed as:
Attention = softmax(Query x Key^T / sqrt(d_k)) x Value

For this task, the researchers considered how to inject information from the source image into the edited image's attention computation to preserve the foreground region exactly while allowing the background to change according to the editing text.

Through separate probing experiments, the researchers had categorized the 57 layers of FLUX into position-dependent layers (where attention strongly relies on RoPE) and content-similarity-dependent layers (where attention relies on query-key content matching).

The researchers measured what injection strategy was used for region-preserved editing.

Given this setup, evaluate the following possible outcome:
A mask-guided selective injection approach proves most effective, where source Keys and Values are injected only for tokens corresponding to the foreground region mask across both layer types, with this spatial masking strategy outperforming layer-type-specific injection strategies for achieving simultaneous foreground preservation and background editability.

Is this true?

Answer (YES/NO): NO